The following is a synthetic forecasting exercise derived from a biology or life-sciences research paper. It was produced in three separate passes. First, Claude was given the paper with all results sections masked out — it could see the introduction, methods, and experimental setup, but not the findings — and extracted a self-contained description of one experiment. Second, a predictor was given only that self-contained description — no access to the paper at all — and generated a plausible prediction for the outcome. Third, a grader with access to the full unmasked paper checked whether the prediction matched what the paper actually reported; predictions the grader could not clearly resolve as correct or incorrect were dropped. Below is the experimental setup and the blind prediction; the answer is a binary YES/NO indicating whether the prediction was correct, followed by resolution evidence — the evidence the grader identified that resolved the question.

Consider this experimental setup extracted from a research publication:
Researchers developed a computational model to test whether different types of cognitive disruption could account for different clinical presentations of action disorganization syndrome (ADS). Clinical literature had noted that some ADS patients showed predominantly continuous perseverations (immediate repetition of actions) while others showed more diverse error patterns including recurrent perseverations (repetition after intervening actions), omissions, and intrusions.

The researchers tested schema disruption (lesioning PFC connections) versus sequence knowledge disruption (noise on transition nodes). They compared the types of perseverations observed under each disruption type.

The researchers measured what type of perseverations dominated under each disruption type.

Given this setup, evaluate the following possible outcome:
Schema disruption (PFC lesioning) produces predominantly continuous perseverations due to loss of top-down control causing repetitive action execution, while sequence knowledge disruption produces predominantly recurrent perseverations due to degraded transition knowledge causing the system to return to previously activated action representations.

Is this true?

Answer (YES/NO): NO